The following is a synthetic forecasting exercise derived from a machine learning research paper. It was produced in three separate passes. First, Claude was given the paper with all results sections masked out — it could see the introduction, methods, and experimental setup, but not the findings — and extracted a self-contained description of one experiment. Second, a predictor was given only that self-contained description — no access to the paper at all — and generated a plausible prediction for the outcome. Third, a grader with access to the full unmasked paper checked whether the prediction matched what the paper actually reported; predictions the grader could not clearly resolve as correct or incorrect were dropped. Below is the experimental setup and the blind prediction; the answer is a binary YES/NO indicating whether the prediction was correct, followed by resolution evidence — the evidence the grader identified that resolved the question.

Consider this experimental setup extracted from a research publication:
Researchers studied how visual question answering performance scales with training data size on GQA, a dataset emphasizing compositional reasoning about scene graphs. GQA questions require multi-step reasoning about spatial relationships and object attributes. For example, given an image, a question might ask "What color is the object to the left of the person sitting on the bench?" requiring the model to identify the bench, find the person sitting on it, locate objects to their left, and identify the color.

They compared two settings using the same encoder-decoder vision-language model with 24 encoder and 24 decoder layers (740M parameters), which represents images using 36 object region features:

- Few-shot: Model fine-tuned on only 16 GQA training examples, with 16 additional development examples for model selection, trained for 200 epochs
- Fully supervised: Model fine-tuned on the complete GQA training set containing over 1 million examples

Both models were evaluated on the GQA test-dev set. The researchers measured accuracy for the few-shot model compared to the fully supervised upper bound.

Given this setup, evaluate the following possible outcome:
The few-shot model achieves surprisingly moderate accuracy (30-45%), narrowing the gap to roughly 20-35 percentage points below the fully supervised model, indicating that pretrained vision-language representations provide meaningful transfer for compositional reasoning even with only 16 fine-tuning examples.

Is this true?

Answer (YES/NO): YES